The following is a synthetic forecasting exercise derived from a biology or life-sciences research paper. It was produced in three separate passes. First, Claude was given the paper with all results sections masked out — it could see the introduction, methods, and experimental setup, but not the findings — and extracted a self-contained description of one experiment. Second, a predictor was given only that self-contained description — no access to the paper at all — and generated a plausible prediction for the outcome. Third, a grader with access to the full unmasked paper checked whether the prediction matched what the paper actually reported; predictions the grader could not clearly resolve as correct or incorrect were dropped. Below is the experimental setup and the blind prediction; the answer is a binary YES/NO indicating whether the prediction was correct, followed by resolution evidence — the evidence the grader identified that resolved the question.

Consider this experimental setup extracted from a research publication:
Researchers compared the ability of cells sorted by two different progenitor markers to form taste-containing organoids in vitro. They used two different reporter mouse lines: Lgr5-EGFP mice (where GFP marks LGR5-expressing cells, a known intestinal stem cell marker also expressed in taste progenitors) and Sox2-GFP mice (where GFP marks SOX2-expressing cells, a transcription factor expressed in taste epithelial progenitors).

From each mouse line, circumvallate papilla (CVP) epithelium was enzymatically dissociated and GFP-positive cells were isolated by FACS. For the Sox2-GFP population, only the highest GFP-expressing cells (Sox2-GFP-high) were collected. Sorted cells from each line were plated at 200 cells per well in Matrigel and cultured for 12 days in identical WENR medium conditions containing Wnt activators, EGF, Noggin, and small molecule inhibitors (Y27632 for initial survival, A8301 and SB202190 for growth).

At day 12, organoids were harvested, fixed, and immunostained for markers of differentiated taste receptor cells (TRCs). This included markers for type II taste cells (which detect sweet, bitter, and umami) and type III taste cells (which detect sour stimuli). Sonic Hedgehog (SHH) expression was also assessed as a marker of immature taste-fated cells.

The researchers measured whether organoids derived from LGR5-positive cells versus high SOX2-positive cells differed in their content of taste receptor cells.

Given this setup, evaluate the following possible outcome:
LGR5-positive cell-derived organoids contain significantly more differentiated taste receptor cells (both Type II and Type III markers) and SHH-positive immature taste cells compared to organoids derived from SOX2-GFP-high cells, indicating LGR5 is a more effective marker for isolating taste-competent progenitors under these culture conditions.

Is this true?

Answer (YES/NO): YES